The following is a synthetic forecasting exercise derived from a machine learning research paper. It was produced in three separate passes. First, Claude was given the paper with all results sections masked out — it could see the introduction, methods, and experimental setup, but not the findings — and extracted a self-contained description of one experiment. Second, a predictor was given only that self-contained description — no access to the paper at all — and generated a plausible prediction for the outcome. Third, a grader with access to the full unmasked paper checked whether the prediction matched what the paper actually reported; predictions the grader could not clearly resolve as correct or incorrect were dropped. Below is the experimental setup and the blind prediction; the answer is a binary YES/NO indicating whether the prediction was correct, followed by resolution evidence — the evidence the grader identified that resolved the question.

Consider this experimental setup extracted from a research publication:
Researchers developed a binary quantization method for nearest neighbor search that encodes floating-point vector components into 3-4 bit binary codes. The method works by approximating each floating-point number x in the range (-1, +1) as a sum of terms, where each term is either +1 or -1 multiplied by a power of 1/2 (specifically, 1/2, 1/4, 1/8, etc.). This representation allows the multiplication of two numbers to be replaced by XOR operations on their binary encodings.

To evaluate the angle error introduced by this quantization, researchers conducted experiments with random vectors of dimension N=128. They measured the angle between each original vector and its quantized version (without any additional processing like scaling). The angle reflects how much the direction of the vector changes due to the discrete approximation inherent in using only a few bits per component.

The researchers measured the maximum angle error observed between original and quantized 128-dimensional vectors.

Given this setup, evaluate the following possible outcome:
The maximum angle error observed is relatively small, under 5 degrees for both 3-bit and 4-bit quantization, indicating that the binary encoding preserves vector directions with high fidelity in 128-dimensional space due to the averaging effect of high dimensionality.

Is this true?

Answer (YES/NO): NO